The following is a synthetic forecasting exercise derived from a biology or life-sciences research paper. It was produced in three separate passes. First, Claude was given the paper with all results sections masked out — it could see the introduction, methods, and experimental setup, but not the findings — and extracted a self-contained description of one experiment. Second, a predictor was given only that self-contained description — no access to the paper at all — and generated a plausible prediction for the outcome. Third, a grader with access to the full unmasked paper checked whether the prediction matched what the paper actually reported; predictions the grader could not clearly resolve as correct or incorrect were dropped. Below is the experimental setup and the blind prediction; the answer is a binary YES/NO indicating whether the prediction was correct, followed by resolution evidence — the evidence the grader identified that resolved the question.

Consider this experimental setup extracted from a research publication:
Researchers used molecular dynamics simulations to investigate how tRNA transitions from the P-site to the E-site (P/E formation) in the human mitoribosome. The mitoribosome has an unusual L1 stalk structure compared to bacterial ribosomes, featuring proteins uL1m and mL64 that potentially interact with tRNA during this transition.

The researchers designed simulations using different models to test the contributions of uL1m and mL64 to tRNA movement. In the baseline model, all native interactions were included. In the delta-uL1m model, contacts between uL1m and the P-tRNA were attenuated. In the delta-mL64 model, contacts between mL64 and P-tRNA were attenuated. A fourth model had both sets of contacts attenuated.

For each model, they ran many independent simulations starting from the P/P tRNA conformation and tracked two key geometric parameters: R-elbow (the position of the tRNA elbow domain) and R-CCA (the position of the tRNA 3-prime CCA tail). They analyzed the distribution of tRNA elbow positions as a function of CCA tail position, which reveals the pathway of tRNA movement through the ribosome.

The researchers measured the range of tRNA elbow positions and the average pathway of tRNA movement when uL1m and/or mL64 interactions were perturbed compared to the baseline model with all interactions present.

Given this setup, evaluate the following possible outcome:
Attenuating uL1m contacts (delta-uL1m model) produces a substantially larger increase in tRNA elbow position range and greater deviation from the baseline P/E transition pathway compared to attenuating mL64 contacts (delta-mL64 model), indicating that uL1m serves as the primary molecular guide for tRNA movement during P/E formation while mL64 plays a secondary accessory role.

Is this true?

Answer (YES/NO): NO